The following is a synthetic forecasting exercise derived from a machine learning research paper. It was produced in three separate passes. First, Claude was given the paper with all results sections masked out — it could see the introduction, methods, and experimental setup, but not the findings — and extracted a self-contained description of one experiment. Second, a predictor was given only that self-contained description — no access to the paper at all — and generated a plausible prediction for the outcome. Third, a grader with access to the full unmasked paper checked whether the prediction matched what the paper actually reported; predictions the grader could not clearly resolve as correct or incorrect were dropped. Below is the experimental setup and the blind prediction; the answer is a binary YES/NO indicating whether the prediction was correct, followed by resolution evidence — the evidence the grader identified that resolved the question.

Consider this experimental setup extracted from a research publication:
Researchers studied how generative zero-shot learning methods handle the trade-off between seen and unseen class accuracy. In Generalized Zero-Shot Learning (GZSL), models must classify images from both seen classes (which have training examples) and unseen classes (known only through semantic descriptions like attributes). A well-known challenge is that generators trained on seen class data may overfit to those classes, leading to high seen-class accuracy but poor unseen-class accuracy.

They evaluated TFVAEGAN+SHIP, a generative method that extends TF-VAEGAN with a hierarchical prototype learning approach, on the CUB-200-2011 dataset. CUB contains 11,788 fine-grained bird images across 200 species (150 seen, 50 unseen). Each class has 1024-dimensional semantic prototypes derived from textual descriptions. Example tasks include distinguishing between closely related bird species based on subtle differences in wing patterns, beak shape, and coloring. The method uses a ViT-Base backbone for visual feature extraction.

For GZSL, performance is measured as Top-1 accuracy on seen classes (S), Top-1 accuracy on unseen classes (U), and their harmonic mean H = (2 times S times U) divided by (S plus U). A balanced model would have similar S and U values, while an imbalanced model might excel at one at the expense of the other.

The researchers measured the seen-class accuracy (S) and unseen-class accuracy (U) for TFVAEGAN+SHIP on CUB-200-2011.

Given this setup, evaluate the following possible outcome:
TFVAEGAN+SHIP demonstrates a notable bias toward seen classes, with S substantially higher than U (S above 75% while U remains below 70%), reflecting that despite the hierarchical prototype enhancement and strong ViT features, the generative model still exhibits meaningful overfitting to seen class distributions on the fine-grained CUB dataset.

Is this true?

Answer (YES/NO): YES